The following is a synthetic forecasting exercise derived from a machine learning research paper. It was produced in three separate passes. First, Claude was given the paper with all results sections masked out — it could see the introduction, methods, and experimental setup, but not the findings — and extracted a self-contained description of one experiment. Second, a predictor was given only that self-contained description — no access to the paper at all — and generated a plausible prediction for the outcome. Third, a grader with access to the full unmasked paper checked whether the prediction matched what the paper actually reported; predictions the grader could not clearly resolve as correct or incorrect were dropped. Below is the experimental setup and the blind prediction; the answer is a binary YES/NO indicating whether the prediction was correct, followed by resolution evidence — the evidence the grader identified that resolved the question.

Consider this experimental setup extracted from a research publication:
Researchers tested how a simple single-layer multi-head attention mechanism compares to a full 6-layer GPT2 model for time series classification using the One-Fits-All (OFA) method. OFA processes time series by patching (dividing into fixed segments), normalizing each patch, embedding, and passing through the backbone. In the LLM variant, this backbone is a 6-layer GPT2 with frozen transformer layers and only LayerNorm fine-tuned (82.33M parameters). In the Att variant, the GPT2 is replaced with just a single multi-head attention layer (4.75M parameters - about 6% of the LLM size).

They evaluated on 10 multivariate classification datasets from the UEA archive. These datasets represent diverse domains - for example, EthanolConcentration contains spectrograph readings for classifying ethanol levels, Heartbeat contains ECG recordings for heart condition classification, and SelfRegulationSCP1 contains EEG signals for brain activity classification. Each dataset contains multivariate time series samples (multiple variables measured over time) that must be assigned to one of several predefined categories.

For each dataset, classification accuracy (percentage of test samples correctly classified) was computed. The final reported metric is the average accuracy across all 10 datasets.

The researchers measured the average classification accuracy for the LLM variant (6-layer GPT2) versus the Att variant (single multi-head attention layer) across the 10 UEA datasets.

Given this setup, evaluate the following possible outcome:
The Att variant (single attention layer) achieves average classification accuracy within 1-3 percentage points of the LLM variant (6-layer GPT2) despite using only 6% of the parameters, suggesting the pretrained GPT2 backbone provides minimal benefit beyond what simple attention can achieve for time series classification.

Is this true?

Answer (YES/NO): YES